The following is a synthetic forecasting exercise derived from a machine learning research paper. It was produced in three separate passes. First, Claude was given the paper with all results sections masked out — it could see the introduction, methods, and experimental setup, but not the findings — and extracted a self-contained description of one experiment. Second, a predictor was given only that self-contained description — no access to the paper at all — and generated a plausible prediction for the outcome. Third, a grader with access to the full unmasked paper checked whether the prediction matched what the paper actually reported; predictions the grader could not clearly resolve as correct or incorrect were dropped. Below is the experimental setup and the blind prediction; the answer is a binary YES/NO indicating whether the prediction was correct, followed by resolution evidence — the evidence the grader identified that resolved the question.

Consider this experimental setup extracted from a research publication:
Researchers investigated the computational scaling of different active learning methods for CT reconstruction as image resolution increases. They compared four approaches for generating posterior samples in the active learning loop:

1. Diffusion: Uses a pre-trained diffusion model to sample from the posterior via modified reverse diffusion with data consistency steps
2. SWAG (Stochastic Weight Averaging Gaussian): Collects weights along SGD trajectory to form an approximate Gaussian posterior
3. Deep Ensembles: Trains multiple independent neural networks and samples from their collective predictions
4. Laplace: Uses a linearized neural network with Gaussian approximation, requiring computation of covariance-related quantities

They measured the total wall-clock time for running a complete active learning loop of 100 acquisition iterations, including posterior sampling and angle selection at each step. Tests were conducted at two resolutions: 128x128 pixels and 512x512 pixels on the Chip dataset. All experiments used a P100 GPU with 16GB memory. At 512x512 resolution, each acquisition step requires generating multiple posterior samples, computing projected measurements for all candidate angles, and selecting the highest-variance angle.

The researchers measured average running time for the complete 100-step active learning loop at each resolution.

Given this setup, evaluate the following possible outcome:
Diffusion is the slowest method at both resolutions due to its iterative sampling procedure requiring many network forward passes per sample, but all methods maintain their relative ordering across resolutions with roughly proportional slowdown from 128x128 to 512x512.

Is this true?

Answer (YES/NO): NO